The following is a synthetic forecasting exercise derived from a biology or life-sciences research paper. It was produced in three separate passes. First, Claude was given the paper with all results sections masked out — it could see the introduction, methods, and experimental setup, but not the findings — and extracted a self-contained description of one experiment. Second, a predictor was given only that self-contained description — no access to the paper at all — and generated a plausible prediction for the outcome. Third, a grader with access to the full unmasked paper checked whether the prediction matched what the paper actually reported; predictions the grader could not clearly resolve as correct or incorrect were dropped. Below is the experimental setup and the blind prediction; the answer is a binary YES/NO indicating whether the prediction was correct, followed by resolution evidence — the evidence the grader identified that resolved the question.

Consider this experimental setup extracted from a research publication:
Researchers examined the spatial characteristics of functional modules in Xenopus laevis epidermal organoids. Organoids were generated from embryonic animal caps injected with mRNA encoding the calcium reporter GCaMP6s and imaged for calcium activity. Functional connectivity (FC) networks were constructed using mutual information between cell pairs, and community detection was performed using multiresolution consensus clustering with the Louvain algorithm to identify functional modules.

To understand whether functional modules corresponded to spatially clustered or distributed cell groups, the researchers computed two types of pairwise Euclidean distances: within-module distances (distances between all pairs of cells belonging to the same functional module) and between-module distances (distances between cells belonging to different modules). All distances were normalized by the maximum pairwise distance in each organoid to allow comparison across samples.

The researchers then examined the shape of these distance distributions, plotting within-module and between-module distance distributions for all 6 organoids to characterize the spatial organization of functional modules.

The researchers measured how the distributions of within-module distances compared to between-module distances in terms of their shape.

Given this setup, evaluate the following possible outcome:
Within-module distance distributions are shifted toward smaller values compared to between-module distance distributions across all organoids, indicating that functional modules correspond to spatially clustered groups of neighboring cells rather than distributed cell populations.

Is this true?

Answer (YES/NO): NO